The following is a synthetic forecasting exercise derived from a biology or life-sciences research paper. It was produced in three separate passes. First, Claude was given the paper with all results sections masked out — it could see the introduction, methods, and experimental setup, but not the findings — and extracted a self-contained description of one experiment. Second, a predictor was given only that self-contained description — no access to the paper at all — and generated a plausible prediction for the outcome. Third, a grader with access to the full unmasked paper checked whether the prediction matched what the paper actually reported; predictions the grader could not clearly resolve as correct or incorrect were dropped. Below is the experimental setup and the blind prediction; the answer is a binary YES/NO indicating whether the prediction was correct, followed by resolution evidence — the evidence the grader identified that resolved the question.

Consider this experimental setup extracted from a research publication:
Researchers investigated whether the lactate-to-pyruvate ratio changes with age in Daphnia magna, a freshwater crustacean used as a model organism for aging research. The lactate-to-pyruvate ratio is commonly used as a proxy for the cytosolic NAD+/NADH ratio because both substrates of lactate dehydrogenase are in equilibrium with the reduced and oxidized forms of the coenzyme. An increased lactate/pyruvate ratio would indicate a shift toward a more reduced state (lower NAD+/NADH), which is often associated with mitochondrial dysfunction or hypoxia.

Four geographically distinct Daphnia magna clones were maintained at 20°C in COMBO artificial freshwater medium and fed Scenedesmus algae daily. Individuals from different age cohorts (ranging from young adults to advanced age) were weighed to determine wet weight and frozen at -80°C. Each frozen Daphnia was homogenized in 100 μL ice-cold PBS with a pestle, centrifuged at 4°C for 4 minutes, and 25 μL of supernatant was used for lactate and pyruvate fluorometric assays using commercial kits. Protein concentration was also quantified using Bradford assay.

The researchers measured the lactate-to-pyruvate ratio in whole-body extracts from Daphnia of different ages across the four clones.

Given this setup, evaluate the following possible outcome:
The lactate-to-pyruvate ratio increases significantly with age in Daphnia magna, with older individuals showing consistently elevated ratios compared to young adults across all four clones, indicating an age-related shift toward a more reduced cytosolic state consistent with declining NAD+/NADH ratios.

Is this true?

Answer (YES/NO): NO